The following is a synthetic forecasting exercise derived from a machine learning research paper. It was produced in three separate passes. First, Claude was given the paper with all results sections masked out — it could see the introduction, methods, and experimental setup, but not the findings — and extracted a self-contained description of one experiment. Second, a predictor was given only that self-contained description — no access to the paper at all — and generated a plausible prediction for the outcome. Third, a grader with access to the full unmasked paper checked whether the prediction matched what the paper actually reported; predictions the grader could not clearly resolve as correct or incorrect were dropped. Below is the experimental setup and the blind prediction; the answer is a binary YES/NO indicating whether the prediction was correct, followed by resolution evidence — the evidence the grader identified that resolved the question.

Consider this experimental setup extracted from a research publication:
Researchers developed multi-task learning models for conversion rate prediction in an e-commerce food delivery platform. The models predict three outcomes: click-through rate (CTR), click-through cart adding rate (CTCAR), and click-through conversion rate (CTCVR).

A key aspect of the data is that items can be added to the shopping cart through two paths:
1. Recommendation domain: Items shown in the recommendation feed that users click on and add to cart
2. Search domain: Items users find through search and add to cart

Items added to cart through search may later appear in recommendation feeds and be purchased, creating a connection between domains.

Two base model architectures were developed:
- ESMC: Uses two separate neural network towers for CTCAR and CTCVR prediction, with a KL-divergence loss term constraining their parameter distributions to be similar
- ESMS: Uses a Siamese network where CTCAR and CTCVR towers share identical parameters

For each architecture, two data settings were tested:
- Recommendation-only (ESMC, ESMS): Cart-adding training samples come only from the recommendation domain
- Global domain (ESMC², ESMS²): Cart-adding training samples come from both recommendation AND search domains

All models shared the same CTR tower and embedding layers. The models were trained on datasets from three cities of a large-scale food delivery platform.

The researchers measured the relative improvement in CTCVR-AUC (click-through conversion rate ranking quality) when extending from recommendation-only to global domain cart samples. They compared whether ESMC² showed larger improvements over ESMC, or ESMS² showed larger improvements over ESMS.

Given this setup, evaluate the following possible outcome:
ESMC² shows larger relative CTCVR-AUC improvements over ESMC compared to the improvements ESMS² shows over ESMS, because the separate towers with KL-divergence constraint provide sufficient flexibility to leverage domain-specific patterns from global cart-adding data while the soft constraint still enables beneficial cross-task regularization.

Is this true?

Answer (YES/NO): YES